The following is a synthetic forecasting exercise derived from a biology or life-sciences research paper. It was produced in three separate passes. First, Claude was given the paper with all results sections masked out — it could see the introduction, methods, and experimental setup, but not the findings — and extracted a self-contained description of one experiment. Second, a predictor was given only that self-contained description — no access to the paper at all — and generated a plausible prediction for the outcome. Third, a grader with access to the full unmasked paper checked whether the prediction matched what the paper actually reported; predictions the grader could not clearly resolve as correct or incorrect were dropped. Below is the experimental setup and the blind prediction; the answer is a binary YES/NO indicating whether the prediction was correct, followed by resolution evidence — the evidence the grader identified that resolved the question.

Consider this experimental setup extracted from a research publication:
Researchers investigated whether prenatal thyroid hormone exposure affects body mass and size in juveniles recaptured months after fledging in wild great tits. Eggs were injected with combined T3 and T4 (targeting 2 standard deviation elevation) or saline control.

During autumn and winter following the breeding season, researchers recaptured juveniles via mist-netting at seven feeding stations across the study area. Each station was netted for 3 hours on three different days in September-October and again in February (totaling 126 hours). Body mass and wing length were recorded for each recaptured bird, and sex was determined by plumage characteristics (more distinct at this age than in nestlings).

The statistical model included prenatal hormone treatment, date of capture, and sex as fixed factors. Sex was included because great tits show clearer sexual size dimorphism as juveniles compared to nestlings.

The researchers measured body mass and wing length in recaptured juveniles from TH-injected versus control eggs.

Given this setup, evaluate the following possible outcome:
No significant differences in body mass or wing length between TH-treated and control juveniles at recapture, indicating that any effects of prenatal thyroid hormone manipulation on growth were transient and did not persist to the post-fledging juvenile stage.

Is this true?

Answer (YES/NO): YES